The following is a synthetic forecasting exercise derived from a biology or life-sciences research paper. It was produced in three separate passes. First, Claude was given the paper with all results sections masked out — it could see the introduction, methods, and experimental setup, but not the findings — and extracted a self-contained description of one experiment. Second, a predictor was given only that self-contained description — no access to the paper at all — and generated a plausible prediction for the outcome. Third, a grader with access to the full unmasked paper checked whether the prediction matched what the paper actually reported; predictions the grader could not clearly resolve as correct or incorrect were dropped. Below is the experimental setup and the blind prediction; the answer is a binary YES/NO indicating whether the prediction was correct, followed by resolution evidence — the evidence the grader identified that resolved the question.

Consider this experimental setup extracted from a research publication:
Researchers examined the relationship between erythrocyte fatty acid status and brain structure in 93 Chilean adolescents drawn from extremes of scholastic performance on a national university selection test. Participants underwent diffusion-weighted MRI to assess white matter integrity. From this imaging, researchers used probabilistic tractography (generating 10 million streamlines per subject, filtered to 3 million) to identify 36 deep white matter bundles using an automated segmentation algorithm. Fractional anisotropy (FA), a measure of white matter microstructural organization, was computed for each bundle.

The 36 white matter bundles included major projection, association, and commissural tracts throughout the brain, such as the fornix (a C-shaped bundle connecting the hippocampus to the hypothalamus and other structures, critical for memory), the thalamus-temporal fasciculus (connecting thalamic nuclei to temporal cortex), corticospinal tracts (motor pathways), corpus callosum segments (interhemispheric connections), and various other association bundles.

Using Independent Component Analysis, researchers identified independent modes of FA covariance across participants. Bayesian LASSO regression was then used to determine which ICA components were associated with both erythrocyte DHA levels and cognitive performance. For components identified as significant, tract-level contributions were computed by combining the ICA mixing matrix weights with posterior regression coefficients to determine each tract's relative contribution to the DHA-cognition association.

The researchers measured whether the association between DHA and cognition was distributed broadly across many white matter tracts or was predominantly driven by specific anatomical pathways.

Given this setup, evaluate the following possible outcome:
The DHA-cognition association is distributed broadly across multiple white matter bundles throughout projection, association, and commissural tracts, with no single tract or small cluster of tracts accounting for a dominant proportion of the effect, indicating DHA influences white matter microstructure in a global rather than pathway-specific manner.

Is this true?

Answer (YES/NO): NO